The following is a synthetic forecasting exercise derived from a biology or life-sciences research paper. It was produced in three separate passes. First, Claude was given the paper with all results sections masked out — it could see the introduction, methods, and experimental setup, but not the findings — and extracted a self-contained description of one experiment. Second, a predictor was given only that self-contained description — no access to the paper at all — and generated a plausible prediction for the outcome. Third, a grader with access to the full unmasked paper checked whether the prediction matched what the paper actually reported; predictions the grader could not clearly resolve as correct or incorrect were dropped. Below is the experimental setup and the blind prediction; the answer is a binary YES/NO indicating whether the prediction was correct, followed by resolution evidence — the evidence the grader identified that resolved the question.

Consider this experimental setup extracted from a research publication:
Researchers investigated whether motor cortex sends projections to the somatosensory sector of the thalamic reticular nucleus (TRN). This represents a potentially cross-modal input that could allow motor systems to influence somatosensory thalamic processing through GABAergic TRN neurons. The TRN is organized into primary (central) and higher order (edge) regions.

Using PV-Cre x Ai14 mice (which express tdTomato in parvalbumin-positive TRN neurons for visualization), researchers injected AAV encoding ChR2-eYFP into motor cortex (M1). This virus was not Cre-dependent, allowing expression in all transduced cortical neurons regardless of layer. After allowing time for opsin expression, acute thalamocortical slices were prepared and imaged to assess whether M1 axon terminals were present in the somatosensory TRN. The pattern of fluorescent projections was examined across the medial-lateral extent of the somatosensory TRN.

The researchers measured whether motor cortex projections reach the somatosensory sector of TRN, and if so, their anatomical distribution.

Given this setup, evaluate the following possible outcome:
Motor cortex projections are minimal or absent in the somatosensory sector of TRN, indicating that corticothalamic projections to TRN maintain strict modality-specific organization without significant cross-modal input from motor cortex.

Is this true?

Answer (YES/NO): NO